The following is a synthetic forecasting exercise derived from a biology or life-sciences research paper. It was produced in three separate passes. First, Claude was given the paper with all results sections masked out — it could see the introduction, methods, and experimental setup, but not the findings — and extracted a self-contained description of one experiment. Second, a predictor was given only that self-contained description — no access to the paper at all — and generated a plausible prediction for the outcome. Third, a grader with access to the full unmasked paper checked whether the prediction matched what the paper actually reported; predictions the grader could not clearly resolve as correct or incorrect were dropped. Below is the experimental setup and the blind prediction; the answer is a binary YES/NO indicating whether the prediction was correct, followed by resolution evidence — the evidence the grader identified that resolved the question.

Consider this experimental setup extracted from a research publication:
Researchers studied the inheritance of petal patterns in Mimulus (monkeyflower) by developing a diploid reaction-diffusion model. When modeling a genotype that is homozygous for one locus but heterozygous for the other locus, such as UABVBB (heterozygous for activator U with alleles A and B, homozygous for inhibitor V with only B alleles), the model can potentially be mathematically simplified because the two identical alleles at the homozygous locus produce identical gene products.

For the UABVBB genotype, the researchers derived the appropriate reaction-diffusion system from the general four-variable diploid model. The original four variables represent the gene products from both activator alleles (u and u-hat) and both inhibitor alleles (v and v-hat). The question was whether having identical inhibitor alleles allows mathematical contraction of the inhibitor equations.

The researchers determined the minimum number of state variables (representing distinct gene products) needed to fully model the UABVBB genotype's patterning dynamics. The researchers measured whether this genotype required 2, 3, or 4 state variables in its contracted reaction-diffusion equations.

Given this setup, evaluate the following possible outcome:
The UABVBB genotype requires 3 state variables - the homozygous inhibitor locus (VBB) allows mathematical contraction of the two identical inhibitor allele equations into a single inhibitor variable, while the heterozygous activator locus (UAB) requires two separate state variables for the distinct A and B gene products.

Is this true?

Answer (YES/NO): YES